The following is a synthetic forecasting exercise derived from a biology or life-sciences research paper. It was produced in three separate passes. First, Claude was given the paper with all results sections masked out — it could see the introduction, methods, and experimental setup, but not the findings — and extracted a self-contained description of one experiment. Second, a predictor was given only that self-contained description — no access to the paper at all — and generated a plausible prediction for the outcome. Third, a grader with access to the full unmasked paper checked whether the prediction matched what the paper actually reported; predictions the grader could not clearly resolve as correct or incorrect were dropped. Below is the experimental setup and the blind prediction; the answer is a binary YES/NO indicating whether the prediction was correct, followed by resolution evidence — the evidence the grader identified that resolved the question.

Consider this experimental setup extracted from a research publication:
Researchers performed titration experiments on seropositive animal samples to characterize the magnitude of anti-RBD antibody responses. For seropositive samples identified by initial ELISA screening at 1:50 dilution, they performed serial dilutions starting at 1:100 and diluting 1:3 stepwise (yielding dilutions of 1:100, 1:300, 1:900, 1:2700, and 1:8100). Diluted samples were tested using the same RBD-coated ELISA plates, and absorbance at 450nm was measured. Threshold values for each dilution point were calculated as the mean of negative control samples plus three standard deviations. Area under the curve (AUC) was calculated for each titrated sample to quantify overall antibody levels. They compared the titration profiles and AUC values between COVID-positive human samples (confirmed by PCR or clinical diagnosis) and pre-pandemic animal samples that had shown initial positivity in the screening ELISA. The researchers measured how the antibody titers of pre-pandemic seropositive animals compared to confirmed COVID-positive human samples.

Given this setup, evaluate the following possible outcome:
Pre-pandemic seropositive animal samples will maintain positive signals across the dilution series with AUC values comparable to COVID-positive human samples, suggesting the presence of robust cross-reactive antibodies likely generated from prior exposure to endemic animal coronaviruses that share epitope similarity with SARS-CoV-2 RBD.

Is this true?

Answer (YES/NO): NO